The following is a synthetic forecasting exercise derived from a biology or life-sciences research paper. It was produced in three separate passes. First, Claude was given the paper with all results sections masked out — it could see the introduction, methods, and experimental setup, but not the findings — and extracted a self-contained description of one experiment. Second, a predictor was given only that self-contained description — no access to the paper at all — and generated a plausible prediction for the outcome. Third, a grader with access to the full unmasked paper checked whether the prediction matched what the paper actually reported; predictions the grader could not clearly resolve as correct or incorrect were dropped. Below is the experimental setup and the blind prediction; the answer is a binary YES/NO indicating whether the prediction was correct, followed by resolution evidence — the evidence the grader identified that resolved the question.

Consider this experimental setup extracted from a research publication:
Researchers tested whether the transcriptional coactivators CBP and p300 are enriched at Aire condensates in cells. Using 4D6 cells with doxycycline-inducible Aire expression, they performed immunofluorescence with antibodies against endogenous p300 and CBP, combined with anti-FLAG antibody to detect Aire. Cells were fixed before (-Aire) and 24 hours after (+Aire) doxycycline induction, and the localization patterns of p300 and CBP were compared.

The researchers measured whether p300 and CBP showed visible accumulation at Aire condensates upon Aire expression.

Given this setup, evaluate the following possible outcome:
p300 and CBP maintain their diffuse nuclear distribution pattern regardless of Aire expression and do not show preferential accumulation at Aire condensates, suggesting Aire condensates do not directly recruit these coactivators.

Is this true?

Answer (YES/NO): NO